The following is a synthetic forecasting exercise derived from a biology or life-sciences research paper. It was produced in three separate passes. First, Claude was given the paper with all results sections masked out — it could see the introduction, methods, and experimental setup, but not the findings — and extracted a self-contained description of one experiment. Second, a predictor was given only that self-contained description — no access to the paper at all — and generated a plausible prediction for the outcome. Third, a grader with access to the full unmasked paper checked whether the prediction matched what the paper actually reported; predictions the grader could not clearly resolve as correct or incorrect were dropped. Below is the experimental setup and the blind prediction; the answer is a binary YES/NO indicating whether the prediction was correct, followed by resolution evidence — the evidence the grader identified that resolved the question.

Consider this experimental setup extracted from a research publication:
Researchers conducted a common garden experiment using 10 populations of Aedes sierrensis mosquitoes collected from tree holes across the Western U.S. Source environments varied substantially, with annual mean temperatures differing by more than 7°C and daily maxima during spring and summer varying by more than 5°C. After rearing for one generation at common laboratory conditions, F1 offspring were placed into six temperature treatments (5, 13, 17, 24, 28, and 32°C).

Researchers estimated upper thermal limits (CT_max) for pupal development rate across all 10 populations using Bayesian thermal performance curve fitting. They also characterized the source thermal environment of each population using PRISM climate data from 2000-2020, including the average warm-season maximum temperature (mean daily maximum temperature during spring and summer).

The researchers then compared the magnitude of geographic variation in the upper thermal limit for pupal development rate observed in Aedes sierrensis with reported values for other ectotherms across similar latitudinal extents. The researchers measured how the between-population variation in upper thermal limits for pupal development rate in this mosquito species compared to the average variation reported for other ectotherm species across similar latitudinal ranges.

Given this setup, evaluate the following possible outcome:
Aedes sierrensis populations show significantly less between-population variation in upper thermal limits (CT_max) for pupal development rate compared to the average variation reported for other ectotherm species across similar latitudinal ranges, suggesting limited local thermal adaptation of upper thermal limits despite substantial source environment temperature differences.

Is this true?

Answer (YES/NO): NO